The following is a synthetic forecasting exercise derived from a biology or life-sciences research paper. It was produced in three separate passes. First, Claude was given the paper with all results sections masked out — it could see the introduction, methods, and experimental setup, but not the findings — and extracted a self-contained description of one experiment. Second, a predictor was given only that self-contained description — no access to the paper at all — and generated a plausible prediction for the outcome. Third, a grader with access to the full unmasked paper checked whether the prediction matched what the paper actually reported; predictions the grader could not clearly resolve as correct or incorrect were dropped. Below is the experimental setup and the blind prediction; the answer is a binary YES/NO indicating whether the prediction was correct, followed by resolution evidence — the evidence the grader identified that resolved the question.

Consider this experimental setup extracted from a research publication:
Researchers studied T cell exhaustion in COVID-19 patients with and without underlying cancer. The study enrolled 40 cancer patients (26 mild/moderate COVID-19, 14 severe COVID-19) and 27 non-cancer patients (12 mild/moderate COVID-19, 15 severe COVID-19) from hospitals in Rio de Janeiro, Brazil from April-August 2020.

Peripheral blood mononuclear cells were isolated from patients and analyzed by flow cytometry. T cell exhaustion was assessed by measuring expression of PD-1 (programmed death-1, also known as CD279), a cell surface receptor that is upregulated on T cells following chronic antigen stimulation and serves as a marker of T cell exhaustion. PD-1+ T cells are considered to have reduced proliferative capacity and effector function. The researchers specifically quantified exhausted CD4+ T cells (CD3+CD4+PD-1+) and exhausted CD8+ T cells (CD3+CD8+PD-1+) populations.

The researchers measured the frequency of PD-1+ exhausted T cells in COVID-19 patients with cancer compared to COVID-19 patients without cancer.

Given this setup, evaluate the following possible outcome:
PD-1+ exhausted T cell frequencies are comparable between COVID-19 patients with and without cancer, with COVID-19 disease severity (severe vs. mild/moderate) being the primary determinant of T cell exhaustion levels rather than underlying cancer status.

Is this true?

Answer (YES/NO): NO